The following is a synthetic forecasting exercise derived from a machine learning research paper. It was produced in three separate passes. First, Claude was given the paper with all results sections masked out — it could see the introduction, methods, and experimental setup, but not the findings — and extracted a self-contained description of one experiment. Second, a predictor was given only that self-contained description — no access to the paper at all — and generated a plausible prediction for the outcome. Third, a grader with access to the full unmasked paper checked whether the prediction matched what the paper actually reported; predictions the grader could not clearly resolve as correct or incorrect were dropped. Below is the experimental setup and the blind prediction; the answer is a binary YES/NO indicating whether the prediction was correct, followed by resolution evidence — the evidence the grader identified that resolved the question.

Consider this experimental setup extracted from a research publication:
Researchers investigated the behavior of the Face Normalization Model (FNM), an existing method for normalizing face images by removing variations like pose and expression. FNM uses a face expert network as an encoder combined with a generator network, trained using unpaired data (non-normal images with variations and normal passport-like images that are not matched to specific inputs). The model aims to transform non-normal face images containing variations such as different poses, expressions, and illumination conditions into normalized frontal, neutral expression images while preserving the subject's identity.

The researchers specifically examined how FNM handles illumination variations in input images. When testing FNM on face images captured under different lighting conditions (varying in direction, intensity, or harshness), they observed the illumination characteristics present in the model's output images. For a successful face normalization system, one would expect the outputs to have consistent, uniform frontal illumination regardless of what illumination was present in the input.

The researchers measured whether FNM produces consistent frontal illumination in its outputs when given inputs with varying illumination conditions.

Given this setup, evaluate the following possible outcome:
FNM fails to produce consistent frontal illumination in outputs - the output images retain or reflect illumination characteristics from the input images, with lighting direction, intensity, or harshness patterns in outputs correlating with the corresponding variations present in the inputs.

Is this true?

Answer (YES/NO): YES